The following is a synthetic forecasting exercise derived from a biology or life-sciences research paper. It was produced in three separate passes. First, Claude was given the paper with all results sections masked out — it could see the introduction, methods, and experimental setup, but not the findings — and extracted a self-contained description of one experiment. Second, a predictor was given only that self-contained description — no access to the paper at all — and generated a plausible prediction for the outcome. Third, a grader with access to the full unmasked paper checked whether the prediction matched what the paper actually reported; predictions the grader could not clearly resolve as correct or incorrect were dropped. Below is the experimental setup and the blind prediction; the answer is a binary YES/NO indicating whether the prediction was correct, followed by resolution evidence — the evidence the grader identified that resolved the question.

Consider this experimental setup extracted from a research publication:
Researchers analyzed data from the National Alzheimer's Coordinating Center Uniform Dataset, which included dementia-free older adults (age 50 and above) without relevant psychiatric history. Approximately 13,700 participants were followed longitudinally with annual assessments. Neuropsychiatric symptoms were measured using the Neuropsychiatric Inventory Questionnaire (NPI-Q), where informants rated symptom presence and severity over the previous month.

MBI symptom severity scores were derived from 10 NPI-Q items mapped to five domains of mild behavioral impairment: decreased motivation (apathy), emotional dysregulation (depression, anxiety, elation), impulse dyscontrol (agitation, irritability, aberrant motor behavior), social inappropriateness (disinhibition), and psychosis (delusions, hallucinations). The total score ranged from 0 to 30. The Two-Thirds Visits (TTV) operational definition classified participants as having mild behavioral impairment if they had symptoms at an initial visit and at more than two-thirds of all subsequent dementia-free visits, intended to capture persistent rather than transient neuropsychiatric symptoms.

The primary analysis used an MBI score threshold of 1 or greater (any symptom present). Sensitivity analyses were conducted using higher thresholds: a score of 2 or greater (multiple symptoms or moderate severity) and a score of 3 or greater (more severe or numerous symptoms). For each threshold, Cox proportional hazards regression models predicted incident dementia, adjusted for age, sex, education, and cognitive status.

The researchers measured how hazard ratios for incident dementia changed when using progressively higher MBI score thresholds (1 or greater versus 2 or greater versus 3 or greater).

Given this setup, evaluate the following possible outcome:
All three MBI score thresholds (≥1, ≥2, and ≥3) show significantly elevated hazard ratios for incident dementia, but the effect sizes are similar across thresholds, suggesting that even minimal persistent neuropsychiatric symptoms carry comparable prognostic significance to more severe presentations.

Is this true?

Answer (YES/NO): NO